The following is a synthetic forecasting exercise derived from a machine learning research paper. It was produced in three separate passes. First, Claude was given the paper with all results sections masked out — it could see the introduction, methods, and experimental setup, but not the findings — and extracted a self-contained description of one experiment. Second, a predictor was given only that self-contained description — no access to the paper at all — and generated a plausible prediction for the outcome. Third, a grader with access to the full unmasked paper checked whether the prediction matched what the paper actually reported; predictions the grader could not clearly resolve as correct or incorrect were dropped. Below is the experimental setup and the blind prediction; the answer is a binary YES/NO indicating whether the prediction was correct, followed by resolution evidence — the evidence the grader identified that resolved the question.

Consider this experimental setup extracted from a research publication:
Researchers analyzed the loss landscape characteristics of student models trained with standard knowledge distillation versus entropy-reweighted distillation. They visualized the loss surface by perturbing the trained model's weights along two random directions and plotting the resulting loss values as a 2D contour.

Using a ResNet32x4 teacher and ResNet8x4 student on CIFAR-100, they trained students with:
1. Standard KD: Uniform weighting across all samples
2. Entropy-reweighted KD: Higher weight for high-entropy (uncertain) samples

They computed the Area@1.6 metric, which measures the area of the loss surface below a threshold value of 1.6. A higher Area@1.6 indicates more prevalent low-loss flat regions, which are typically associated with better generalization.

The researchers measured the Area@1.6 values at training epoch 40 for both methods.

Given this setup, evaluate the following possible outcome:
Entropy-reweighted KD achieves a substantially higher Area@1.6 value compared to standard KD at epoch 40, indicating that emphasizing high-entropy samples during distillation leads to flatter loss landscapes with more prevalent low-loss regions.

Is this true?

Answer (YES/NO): YES